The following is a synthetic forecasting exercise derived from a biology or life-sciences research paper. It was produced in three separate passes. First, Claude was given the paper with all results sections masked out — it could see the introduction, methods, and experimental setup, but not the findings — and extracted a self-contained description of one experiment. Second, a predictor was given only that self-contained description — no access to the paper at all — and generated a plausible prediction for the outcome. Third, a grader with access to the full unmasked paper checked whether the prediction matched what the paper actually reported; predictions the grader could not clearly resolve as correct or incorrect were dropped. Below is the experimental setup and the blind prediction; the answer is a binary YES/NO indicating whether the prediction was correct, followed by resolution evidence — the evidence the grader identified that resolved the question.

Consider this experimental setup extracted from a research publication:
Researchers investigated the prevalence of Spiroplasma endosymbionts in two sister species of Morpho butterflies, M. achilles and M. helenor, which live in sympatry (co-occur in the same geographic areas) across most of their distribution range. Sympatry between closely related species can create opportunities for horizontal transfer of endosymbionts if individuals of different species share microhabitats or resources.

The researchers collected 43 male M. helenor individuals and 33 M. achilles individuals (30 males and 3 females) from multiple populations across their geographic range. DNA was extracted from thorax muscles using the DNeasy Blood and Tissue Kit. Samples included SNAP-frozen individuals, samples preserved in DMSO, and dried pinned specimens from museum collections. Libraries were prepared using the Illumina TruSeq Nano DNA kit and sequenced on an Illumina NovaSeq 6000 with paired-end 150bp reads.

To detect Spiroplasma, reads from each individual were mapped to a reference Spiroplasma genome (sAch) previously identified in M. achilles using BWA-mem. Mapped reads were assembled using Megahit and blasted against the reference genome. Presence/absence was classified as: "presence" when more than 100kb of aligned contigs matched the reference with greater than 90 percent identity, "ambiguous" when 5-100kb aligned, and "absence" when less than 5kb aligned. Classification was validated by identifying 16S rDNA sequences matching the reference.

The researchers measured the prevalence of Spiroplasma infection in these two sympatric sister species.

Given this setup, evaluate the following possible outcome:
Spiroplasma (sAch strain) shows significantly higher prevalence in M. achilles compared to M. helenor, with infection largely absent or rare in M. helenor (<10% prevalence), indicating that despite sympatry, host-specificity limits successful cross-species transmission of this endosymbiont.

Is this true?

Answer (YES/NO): YES